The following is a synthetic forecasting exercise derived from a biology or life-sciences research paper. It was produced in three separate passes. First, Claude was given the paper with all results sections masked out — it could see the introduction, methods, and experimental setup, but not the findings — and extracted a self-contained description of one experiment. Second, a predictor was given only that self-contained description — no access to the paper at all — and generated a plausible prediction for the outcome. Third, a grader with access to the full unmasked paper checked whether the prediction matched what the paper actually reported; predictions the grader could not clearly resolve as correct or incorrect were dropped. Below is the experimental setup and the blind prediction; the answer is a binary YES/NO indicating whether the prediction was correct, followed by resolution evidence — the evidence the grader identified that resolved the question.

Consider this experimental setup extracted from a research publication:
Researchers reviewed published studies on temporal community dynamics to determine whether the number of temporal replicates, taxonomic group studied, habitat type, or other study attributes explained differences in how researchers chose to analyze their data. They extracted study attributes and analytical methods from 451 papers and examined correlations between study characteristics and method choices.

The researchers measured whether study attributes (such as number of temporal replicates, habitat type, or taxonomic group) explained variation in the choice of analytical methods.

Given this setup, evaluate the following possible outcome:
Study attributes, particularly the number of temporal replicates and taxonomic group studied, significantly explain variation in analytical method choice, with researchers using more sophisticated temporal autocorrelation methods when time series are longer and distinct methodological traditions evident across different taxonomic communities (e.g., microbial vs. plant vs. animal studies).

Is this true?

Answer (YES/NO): NO